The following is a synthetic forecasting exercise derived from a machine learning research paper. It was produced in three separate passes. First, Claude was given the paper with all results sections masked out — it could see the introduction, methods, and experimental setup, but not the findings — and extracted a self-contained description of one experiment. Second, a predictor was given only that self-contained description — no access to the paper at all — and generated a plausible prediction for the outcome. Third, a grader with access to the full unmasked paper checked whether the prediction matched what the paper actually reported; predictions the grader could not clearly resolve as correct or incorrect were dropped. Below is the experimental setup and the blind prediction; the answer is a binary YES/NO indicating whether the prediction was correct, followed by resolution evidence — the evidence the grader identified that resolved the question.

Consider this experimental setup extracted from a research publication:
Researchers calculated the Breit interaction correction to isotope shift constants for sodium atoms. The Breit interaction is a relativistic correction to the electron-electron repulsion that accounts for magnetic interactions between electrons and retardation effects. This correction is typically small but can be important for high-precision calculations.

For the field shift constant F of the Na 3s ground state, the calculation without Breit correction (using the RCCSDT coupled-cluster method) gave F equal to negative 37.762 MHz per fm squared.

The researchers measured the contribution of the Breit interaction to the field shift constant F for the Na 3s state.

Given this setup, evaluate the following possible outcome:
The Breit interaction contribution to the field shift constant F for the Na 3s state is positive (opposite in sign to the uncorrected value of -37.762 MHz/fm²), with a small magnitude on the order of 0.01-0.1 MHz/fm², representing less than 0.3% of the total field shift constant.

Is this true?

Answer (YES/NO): YES